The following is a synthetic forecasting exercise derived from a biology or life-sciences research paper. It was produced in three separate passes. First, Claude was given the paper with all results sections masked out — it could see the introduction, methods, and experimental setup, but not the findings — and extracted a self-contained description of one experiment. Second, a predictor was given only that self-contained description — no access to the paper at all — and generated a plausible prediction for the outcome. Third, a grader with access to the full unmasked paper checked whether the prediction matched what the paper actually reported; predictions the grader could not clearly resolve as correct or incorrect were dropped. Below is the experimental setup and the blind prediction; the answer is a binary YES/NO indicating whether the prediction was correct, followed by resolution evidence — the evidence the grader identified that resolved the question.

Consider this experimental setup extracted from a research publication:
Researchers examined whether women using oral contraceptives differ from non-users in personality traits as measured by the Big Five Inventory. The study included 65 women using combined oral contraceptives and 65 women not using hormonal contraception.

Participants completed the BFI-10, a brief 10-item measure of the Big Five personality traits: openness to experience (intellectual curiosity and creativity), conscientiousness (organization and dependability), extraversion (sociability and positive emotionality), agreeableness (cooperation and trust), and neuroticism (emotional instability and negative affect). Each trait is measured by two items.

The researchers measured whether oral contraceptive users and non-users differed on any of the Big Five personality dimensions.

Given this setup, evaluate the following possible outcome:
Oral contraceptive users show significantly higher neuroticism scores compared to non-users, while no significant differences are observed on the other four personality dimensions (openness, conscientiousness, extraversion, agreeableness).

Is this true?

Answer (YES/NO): NO